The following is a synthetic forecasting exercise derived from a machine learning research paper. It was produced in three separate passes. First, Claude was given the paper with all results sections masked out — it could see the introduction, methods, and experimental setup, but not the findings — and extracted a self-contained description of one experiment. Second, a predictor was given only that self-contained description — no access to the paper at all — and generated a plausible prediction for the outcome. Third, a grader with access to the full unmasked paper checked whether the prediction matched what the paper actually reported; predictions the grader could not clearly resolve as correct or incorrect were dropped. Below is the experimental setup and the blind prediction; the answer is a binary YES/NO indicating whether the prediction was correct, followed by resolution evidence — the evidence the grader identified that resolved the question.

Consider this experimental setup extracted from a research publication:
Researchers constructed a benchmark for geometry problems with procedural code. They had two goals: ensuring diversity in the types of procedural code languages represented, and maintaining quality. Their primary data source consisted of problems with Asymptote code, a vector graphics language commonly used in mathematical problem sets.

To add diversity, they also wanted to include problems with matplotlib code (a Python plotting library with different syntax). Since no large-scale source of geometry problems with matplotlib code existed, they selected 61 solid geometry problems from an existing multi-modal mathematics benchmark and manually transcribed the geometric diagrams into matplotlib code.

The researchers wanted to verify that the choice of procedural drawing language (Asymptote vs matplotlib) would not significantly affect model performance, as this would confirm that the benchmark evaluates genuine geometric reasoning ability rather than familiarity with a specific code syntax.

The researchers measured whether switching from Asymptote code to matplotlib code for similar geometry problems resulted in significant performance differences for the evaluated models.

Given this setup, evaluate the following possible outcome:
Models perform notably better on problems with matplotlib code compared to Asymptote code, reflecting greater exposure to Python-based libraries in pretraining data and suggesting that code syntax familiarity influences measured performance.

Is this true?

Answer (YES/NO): NO